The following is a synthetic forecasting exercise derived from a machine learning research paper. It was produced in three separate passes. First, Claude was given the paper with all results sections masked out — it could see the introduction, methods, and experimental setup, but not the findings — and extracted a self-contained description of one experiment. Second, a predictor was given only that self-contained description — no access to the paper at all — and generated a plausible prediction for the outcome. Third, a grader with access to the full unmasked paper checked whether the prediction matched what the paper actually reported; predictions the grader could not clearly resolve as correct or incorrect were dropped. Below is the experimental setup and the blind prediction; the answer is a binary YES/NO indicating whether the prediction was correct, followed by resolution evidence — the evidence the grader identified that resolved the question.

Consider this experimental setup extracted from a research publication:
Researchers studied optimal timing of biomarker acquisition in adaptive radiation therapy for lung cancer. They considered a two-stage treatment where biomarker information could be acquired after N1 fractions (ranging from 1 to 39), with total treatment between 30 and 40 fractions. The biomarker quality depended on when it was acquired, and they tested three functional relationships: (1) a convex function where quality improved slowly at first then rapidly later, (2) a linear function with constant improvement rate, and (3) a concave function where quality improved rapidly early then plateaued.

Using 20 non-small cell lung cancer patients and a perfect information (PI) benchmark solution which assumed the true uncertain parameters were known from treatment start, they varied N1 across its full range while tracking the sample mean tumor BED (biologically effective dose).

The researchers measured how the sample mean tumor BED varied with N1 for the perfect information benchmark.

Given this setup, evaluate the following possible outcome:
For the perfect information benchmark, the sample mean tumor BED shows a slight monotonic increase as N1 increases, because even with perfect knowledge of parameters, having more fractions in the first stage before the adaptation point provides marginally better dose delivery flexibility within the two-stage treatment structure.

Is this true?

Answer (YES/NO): NO